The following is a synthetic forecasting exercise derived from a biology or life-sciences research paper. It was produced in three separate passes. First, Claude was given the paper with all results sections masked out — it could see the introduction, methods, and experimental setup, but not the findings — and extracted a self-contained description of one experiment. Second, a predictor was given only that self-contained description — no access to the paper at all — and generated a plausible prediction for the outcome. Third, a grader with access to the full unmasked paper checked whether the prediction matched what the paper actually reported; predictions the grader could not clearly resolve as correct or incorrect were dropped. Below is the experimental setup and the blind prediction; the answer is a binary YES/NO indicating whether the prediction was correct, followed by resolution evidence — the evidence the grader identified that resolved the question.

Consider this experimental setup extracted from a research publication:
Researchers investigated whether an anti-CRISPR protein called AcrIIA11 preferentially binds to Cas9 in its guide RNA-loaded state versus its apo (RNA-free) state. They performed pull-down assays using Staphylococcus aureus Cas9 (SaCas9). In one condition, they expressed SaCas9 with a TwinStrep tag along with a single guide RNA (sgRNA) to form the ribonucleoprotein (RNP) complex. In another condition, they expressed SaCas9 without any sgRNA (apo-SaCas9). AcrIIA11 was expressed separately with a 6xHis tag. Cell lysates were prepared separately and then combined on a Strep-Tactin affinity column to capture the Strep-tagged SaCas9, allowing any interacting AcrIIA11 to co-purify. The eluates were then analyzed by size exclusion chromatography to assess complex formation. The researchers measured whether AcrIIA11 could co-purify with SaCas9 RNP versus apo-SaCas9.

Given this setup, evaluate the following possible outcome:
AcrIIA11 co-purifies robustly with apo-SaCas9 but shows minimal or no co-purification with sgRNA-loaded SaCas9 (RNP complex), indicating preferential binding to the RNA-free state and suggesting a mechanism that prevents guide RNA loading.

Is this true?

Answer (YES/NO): NO